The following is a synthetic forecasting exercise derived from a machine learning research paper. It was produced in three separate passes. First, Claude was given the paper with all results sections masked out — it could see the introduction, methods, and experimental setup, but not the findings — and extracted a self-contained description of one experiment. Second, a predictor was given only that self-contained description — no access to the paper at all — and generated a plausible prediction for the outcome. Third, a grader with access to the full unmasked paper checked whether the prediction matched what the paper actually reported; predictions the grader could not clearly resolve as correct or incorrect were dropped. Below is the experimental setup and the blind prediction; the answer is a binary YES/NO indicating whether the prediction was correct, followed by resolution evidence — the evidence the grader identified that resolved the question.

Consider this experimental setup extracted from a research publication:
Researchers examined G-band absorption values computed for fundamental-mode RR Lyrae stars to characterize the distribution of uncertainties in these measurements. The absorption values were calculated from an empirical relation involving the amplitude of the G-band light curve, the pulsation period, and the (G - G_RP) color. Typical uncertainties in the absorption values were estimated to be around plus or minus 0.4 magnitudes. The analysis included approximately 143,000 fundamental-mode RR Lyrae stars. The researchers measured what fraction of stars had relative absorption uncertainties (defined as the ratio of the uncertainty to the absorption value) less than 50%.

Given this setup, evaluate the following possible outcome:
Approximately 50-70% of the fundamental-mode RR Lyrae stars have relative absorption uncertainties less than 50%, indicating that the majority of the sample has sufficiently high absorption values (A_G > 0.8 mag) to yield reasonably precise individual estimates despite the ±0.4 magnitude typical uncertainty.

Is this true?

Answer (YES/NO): YES